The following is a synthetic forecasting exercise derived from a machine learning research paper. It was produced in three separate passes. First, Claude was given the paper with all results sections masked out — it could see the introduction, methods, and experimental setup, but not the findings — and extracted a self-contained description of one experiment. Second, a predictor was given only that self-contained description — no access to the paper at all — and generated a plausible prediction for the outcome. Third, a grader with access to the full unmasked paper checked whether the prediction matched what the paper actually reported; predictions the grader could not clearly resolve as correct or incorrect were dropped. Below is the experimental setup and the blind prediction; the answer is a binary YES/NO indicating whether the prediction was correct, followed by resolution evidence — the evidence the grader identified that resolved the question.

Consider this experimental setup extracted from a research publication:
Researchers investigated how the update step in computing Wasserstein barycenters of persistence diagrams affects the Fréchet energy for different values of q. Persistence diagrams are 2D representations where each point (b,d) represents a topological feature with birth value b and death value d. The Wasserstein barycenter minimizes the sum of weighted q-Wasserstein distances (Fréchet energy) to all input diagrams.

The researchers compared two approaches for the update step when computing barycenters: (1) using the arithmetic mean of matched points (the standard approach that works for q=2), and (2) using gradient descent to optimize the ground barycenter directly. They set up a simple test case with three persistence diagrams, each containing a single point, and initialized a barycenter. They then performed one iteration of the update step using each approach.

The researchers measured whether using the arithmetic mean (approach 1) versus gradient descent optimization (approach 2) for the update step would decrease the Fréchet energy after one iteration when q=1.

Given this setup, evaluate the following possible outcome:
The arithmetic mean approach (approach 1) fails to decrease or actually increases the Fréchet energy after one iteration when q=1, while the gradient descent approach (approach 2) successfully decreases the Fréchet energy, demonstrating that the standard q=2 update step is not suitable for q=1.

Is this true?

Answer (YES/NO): YES